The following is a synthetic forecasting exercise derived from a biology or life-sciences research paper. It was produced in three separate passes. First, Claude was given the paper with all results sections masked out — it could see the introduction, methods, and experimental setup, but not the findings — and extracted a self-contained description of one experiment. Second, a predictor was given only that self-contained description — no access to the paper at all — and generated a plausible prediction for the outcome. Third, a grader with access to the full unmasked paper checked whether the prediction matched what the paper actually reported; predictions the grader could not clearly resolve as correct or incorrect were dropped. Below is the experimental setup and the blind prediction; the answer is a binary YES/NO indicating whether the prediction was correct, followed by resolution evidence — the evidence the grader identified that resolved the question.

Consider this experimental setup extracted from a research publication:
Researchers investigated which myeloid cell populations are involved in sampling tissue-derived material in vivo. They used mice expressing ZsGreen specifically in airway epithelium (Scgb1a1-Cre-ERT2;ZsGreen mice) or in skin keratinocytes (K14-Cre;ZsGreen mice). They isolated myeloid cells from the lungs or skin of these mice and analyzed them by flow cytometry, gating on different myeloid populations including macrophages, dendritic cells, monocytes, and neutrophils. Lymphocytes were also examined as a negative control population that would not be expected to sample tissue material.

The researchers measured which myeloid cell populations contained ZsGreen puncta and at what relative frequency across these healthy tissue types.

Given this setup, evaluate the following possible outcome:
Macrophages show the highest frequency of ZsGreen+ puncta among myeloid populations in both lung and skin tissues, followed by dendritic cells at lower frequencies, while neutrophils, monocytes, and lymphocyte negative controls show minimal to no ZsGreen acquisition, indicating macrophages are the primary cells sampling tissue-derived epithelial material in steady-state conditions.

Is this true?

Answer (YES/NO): NO